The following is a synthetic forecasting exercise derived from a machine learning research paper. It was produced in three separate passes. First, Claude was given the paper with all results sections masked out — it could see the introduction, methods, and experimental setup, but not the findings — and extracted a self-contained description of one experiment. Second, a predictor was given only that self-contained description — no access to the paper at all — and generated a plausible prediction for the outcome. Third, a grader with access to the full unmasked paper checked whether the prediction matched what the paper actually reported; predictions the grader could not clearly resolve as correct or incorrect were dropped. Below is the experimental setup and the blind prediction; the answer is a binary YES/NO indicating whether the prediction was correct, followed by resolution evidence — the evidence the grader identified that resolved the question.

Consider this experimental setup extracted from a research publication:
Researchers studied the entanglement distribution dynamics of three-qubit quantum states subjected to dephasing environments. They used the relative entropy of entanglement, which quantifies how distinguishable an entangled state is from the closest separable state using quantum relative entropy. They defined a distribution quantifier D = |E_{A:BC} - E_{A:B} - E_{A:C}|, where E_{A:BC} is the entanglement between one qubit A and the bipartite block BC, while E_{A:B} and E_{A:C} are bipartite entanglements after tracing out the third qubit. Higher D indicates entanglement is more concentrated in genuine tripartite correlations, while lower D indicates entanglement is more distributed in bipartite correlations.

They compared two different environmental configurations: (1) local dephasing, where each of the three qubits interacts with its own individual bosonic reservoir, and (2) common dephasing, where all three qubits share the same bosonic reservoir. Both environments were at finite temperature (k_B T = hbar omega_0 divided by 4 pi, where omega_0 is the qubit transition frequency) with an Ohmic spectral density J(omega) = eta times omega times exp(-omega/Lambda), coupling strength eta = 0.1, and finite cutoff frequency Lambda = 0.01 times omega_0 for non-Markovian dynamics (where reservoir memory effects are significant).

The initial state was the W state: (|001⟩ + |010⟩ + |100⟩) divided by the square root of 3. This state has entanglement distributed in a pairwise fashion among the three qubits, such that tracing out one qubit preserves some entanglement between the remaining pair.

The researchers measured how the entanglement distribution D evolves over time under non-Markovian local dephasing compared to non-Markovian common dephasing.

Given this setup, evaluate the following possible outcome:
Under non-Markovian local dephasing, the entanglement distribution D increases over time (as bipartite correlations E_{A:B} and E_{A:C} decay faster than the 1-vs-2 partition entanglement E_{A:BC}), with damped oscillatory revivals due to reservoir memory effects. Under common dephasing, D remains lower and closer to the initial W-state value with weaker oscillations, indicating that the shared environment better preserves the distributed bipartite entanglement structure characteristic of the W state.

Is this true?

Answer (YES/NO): NO